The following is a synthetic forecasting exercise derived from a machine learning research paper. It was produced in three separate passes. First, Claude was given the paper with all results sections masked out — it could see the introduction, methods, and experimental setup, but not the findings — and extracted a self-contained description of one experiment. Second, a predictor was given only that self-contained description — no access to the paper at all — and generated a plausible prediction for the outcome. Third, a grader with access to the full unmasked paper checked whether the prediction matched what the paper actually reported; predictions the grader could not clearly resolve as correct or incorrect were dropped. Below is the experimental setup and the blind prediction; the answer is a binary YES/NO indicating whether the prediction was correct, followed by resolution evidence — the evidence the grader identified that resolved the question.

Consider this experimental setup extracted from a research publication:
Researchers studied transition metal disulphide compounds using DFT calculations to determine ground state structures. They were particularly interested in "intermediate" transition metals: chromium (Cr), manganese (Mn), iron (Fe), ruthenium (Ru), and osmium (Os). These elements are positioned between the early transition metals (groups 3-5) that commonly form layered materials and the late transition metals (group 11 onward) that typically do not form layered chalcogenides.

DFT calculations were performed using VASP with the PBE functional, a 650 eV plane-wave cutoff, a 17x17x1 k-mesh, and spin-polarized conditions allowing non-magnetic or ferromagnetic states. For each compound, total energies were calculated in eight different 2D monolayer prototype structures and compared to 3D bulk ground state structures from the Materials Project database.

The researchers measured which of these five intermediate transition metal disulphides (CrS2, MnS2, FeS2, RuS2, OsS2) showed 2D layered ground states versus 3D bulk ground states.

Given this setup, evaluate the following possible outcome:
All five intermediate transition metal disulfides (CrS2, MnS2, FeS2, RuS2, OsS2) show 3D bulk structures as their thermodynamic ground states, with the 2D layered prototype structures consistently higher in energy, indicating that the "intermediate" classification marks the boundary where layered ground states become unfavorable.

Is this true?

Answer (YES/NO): NO